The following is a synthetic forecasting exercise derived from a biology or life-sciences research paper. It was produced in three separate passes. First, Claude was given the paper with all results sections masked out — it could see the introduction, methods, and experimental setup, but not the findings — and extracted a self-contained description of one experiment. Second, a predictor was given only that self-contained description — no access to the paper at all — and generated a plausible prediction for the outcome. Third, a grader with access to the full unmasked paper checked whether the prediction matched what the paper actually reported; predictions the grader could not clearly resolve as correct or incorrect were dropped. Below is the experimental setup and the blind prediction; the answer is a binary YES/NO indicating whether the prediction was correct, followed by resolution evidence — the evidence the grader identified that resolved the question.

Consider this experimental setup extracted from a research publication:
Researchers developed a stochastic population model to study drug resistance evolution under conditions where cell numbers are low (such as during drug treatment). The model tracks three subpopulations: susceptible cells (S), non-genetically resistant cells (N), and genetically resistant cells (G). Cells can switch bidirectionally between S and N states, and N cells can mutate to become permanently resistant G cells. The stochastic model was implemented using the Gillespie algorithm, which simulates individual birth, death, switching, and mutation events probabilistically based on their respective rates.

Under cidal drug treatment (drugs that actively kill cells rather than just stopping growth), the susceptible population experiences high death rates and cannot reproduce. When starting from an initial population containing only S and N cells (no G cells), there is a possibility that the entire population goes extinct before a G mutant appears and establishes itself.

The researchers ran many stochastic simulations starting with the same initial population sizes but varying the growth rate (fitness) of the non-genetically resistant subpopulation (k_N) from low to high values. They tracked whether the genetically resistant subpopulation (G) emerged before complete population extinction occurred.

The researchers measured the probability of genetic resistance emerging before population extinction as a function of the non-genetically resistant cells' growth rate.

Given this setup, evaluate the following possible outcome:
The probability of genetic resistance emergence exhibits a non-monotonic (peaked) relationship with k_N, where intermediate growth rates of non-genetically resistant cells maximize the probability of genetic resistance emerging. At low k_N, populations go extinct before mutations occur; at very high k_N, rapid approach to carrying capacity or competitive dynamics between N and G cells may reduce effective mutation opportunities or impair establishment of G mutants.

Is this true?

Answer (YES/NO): NO